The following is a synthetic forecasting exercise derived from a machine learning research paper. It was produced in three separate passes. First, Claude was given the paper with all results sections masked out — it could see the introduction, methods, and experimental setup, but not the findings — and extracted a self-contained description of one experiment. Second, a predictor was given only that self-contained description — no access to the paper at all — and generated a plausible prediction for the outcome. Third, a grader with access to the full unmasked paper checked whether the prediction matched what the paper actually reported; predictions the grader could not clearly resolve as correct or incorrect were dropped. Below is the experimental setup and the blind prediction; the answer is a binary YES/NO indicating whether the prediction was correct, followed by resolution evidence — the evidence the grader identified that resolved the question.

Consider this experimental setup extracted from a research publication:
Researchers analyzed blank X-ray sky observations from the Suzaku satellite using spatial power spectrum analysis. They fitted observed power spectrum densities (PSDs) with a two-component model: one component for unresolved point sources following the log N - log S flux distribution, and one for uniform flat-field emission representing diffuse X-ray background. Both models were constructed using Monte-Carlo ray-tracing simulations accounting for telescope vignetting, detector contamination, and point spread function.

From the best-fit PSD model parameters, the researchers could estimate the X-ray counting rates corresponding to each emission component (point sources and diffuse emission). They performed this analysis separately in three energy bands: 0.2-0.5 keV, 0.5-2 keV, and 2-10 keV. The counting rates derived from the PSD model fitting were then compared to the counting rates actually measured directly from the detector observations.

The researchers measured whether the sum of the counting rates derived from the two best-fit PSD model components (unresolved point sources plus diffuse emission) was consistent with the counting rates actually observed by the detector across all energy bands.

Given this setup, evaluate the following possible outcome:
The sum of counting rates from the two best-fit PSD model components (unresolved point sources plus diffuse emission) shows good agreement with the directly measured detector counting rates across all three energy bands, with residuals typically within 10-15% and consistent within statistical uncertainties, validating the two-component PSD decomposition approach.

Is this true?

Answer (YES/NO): NO